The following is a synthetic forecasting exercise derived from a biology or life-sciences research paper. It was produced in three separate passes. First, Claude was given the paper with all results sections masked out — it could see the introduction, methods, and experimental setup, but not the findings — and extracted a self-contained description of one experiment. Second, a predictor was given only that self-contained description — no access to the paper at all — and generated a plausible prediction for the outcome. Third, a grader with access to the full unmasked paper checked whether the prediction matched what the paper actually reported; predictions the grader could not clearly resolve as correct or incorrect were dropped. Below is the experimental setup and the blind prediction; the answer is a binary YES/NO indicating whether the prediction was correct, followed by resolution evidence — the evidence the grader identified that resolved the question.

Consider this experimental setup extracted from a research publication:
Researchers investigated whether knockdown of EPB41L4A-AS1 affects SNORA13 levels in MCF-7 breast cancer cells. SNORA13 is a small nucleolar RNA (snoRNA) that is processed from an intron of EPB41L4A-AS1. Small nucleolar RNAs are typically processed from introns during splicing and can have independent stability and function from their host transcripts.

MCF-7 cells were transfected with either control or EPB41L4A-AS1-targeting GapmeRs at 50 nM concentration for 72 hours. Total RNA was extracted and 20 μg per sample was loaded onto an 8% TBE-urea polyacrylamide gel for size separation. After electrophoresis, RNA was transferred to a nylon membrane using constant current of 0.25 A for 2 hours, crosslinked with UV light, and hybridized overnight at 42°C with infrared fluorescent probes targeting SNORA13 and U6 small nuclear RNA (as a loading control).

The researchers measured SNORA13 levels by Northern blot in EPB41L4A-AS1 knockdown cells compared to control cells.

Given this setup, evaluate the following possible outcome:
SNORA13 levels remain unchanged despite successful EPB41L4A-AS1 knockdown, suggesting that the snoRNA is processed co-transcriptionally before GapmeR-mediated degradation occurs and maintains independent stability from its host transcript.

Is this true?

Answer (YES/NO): YES